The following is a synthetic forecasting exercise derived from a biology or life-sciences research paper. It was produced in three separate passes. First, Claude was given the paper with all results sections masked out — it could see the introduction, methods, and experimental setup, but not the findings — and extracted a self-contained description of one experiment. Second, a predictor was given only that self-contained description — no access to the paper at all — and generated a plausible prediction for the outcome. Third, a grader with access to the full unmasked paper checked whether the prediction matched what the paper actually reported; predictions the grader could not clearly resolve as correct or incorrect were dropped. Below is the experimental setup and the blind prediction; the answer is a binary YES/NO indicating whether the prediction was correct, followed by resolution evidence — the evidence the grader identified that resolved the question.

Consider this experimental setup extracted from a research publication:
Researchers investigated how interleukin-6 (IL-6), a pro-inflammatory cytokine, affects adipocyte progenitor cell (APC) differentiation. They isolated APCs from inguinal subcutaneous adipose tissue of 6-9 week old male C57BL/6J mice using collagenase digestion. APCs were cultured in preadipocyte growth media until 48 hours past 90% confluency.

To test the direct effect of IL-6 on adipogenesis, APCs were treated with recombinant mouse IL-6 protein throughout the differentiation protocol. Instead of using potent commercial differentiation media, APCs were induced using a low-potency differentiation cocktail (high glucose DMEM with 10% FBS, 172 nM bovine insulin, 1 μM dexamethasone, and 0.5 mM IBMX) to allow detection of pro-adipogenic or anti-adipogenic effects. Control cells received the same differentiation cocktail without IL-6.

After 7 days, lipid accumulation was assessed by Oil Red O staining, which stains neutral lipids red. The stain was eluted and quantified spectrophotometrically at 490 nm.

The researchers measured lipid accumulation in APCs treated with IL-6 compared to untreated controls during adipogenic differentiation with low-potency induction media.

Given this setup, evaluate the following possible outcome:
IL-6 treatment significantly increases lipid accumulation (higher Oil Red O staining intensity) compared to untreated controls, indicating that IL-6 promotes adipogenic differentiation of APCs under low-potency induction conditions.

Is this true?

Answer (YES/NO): YES